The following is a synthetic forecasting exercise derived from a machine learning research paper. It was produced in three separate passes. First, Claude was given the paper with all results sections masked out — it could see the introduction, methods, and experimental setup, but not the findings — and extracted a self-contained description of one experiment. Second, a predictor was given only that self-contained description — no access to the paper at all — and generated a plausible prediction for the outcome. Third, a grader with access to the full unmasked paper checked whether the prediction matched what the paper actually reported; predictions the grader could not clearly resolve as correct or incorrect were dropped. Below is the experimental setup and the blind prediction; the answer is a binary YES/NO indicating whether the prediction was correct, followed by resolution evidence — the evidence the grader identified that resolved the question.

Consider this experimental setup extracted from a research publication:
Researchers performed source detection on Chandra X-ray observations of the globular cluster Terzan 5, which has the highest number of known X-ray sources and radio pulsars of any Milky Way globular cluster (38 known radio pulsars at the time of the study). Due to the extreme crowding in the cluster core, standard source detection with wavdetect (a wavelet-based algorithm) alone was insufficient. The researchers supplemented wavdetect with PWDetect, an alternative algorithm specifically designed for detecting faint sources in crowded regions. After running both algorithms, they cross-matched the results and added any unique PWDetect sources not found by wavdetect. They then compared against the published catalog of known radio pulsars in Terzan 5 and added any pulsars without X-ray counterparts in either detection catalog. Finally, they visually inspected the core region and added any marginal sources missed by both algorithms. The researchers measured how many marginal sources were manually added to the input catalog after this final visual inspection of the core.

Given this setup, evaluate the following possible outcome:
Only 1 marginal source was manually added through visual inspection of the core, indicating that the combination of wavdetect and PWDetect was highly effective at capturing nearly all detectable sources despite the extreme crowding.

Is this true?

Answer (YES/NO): NO